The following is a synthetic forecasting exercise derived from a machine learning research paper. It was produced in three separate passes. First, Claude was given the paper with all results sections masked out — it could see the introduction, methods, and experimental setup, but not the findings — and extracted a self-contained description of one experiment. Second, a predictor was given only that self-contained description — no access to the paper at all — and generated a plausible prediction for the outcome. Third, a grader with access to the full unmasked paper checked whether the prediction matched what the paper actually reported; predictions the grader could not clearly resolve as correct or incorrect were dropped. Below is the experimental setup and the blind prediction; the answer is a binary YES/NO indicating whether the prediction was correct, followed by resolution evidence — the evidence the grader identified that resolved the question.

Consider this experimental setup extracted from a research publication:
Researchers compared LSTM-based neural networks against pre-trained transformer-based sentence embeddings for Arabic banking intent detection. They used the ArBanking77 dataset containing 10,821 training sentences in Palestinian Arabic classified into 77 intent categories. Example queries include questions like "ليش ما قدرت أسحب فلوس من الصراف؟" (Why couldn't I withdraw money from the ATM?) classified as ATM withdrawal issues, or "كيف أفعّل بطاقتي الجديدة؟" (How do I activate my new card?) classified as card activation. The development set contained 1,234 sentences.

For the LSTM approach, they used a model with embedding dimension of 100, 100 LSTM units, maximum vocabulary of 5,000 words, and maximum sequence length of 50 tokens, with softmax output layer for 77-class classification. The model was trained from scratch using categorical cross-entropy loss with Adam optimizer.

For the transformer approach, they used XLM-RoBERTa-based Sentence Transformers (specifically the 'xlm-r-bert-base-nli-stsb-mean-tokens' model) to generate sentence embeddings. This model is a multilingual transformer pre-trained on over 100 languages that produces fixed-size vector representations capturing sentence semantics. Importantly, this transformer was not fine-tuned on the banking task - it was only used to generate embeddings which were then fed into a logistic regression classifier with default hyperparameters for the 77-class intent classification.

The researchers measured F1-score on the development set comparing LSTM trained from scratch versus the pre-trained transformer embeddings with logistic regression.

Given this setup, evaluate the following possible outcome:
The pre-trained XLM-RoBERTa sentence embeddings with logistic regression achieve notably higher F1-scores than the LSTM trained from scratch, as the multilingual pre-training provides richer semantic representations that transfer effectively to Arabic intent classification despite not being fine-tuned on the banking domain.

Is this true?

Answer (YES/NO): NO